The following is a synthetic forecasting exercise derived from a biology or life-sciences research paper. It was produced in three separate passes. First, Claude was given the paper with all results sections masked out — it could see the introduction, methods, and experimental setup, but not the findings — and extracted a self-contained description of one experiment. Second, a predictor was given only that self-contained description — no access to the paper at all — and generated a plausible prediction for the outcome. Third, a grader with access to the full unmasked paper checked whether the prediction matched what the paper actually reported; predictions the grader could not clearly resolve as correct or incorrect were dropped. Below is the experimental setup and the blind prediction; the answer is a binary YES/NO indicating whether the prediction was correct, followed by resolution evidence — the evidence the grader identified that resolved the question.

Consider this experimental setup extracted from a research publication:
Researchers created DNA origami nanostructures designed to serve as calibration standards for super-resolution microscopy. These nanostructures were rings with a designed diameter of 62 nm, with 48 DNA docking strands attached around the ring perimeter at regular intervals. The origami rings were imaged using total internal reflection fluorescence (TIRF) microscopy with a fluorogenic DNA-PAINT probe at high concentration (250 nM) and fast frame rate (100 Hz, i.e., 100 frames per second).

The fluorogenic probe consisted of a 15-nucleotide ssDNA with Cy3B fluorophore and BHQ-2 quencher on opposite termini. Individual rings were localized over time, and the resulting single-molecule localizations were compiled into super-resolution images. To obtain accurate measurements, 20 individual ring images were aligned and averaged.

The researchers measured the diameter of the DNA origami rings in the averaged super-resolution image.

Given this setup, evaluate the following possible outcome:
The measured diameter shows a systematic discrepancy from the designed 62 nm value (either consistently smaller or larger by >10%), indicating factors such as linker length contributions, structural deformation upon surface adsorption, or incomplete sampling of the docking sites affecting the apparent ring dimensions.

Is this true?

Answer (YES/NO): NO